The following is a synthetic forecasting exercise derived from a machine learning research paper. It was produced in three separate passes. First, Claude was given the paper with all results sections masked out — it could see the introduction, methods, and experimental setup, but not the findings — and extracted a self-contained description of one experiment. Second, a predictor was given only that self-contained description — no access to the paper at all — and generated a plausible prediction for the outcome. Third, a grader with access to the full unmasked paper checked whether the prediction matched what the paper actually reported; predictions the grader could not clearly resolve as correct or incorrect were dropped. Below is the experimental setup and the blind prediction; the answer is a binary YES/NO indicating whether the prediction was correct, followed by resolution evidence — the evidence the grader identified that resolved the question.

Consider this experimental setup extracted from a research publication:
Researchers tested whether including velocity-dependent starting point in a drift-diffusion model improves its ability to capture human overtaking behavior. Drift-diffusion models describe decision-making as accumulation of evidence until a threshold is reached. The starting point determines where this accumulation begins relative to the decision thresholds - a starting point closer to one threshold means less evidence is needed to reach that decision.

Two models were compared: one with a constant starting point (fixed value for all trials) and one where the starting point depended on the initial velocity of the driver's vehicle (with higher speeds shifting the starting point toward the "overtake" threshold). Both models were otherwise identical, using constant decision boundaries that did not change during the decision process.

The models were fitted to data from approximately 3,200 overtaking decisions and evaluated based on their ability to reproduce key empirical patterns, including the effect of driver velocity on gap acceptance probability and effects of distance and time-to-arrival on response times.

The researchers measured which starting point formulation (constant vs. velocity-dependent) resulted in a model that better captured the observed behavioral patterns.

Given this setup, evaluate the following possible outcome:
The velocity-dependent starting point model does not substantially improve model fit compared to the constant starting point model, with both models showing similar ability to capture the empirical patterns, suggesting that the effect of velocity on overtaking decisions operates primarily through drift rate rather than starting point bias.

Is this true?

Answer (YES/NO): NO